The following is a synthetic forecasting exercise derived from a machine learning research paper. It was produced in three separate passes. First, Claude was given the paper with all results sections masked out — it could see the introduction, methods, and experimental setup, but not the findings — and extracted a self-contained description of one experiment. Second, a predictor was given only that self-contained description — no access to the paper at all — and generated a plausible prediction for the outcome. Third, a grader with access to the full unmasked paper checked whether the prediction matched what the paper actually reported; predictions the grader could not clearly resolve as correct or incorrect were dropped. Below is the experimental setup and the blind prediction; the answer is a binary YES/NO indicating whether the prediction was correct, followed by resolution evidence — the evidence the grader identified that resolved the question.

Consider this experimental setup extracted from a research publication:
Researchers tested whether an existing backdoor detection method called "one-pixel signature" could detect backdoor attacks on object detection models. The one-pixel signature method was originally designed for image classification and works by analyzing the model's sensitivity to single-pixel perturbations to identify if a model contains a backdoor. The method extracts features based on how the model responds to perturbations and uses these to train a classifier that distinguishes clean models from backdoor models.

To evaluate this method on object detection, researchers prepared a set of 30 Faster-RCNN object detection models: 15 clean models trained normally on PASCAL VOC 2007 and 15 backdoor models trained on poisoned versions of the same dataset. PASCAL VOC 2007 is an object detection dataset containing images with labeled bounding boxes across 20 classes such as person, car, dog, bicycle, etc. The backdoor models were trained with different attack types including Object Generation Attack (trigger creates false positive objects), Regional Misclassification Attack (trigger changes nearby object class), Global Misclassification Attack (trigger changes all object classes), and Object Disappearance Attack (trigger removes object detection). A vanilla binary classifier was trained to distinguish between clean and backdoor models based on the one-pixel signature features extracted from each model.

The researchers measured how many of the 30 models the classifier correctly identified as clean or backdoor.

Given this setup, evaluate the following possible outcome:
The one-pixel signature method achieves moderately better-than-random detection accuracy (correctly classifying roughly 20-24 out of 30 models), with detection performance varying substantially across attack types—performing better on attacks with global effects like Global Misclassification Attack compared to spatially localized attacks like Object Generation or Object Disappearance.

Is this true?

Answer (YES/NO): NO